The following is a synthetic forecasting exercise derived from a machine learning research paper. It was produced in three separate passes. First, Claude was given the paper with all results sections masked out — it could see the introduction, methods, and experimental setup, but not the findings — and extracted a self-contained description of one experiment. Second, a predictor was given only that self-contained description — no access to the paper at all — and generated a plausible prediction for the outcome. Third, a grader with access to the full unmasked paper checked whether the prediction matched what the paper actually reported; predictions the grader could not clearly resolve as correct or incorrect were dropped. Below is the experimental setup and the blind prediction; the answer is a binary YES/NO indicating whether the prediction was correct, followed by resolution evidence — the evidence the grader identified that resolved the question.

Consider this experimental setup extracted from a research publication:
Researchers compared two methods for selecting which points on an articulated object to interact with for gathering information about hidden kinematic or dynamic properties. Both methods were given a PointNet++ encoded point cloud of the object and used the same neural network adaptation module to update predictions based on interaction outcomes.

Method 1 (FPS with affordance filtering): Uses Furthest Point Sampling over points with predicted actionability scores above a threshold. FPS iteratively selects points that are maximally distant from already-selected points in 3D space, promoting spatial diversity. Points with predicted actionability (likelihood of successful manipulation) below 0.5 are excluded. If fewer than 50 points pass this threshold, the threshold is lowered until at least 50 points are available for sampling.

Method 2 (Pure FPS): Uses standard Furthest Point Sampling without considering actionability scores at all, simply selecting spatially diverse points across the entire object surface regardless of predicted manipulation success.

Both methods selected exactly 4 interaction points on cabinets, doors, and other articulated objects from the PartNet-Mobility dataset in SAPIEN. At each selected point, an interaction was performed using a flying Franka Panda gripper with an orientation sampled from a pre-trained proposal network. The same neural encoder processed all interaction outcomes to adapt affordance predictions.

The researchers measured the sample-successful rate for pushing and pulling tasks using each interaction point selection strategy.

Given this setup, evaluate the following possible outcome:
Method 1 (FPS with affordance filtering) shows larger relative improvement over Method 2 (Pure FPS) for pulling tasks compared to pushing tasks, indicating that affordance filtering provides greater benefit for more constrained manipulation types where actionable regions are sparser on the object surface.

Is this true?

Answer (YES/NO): NO